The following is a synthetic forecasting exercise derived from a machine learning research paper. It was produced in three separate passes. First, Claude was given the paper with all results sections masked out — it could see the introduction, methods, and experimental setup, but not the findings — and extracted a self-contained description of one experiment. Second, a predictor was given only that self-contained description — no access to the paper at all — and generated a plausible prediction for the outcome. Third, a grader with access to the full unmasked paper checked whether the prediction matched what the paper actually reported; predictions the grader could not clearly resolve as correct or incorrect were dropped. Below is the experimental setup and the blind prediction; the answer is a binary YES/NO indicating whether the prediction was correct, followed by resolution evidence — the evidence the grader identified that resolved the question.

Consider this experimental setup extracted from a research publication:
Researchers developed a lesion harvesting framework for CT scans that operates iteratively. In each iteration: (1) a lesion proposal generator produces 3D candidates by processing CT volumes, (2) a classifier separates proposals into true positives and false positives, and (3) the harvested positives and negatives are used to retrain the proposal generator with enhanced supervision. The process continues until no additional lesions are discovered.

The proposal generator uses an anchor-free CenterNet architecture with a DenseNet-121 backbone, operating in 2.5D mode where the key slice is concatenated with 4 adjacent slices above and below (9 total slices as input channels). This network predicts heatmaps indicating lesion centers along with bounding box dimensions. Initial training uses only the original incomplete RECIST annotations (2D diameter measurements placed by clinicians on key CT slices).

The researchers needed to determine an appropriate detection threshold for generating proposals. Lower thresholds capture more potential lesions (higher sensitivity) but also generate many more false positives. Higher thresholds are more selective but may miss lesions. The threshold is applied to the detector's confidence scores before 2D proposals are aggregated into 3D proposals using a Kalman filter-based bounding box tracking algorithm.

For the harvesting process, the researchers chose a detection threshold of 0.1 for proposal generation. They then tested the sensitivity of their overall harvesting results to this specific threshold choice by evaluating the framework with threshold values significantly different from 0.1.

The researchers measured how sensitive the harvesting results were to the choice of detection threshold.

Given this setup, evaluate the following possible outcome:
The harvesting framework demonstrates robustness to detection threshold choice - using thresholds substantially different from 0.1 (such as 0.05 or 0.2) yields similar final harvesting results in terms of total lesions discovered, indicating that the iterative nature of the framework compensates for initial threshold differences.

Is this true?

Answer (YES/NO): YES